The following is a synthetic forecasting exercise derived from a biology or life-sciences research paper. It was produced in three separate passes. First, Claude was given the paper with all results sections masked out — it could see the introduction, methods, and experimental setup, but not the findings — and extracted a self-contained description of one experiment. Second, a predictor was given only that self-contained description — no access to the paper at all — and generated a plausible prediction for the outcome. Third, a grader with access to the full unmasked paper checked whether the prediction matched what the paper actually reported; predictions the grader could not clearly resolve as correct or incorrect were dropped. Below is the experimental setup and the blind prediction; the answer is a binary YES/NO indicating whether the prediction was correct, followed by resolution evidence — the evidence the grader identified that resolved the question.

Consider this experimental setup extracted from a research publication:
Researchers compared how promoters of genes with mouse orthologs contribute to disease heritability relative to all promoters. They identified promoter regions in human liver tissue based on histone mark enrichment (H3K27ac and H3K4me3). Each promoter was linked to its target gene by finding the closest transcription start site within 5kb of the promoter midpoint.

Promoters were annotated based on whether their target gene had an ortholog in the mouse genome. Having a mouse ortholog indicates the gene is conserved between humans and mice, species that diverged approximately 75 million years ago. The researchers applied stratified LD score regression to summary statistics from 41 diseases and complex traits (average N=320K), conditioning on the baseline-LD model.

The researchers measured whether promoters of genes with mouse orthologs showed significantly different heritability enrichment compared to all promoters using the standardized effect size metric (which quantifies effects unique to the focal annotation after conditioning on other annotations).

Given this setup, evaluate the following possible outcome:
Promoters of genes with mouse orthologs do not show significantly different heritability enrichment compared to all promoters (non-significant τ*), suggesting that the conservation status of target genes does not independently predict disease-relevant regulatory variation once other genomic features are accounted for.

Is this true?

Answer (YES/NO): YES